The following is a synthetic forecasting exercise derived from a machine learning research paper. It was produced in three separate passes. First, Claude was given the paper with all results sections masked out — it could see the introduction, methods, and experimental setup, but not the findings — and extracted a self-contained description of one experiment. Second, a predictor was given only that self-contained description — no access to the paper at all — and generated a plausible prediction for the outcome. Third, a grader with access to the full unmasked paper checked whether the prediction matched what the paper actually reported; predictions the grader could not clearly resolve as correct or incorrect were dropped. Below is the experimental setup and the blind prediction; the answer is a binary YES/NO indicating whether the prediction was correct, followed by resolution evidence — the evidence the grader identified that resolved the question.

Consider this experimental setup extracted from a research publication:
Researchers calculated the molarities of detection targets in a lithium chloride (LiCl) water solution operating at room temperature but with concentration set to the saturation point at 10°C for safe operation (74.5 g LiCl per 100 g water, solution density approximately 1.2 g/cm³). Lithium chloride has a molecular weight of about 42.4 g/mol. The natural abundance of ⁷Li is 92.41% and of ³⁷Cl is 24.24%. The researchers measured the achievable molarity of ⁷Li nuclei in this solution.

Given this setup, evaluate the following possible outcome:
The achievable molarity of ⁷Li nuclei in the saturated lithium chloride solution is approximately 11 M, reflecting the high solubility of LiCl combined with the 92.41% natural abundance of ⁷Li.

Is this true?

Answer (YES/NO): YES